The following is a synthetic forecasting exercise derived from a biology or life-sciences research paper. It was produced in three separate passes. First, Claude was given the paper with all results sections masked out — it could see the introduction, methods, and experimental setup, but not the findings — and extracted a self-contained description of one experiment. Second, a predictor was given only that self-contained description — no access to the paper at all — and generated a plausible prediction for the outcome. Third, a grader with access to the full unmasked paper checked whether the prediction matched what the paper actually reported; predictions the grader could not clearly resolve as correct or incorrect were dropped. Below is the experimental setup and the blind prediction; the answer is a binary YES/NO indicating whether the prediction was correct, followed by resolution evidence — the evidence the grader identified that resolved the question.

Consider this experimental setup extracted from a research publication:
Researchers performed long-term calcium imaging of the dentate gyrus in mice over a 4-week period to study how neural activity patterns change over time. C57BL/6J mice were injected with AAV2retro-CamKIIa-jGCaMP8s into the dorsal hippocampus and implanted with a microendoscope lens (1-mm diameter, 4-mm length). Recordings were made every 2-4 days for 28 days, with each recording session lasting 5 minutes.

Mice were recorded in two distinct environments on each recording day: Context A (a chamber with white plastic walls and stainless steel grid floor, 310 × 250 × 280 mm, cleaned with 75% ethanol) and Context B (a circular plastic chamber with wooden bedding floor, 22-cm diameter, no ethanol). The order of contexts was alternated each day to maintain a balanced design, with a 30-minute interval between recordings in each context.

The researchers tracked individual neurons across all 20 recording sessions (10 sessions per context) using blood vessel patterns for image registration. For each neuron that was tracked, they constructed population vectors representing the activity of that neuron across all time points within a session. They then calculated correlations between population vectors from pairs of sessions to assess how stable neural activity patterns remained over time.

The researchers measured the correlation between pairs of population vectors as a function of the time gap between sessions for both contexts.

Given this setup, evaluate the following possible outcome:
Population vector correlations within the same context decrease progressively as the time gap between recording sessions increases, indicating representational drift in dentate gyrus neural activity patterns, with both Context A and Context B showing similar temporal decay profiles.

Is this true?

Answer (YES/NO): NO